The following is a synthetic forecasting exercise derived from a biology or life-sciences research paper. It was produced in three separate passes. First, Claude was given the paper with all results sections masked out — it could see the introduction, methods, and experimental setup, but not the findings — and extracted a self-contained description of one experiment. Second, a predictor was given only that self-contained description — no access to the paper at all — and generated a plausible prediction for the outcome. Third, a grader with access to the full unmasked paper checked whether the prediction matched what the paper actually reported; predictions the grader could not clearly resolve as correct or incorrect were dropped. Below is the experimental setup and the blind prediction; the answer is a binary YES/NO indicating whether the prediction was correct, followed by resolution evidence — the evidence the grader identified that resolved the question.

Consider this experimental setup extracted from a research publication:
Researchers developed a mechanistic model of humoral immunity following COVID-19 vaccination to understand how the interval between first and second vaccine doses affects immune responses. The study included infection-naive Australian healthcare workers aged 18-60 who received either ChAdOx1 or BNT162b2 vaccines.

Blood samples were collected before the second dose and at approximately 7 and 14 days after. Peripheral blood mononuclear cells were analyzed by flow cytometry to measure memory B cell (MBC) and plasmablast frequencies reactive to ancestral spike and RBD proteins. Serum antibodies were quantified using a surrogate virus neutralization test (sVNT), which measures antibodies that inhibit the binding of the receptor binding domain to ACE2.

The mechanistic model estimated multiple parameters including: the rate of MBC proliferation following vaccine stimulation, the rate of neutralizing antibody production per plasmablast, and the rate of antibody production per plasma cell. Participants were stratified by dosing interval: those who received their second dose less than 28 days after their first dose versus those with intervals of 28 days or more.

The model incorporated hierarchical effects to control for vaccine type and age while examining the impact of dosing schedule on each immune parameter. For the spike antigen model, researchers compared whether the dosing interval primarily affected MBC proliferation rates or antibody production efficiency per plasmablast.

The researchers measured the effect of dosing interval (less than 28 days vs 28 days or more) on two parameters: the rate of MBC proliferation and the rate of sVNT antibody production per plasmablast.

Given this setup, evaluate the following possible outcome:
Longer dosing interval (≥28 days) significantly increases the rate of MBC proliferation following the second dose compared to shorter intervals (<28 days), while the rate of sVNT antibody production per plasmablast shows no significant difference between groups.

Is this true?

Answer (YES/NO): NO